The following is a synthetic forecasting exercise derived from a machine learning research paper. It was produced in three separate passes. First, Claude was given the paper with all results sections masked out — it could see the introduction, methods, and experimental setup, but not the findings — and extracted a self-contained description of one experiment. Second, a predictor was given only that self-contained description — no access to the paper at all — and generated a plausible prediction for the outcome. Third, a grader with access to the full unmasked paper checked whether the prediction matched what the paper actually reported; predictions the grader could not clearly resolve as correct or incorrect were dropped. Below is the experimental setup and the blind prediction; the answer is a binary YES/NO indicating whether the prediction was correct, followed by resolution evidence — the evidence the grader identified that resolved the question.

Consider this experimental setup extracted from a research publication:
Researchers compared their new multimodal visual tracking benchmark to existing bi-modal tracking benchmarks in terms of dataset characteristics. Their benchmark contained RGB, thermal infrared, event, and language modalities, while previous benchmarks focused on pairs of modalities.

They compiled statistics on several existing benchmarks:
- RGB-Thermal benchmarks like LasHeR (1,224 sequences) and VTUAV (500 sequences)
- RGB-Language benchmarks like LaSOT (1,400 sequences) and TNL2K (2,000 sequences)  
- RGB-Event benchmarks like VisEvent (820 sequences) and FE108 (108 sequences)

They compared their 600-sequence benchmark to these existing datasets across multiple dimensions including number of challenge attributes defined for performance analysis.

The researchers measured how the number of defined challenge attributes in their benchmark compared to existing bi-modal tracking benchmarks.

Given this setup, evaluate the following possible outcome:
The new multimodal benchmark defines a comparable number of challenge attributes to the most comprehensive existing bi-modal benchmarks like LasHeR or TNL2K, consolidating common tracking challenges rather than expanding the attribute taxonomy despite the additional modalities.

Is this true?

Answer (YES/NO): YES